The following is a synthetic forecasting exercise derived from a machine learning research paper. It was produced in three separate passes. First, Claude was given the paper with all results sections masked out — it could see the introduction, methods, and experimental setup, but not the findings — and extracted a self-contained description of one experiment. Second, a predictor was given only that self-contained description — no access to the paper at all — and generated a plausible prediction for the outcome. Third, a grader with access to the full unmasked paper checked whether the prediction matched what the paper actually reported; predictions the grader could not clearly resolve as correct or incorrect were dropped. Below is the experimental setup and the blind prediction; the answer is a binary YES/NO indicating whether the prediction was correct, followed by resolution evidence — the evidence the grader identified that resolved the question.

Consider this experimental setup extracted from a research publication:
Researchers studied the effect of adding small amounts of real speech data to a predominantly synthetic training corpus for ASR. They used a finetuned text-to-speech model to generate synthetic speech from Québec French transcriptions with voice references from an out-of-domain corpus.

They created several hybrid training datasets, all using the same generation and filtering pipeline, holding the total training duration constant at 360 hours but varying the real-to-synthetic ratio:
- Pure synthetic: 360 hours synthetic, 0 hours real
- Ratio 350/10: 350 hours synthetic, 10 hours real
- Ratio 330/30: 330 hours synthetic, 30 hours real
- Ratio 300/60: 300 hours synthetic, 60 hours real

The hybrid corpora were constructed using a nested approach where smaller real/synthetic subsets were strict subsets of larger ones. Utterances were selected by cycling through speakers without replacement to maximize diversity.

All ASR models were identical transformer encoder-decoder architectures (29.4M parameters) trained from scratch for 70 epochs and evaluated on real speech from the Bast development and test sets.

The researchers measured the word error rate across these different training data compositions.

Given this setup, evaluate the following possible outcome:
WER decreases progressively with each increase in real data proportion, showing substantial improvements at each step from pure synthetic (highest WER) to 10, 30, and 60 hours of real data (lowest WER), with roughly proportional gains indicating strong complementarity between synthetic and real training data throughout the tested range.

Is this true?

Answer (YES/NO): NO